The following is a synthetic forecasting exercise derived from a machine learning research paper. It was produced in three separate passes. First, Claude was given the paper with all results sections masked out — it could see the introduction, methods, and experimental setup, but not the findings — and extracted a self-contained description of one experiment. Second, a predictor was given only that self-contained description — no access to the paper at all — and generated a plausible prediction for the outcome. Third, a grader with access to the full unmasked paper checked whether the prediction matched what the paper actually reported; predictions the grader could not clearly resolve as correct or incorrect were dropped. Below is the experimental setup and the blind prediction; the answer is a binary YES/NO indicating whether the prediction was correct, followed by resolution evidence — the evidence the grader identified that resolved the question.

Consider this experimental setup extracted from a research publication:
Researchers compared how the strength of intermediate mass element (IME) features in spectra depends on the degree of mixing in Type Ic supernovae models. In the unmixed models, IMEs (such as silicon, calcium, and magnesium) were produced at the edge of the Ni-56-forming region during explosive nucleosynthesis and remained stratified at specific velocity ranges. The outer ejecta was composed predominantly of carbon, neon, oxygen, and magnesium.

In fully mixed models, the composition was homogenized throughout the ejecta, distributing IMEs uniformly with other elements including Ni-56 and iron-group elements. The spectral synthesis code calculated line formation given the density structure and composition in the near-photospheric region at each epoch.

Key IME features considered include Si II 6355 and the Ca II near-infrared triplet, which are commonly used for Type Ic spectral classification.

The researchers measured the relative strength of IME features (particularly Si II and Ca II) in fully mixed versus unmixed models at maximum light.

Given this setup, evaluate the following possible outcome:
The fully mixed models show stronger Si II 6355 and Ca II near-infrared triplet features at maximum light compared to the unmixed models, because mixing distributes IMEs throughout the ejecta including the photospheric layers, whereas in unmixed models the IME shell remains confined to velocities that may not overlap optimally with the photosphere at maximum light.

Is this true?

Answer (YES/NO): YES